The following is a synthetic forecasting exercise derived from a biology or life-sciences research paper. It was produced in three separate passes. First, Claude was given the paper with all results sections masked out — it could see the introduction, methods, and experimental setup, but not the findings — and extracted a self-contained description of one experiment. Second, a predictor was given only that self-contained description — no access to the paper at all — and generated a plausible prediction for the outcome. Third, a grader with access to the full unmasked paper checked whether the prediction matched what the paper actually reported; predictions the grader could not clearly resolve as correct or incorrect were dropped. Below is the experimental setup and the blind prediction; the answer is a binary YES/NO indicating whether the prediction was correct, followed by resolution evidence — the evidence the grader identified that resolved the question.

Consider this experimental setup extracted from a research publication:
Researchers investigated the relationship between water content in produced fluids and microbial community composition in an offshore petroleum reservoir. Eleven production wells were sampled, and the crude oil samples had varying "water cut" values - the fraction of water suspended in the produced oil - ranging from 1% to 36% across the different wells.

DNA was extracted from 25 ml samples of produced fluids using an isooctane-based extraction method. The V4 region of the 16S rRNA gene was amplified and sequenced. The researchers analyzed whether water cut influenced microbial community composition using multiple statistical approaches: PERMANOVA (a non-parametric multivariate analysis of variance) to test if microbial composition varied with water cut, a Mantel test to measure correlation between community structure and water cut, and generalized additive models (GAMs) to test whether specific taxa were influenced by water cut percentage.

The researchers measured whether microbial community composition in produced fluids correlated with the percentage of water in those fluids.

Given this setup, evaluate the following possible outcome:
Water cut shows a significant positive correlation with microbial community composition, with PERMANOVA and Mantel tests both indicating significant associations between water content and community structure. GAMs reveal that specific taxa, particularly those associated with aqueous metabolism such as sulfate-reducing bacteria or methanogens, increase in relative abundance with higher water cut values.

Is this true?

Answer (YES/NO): NO